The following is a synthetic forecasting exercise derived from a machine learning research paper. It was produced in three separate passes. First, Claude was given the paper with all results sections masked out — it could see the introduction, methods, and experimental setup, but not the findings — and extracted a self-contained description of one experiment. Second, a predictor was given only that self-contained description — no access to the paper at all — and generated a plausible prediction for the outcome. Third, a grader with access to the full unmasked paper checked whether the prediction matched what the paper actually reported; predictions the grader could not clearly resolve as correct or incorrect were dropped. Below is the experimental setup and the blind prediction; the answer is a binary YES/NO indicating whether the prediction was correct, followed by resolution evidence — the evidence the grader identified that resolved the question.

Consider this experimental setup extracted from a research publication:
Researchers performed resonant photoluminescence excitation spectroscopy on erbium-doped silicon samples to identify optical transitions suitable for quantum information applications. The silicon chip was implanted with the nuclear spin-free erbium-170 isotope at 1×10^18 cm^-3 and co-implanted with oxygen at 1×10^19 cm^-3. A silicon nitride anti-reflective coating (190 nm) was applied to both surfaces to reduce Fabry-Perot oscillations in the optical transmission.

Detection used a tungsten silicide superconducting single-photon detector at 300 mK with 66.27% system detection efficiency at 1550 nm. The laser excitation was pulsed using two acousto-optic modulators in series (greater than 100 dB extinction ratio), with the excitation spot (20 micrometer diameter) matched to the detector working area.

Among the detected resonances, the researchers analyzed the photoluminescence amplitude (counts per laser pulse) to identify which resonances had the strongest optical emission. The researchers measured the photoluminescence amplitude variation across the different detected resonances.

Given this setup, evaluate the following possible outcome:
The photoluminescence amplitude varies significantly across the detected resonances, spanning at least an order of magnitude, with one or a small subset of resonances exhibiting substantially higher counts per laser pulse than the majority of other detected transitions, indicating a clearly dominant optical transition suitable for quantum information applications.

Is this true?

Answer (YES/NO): YES